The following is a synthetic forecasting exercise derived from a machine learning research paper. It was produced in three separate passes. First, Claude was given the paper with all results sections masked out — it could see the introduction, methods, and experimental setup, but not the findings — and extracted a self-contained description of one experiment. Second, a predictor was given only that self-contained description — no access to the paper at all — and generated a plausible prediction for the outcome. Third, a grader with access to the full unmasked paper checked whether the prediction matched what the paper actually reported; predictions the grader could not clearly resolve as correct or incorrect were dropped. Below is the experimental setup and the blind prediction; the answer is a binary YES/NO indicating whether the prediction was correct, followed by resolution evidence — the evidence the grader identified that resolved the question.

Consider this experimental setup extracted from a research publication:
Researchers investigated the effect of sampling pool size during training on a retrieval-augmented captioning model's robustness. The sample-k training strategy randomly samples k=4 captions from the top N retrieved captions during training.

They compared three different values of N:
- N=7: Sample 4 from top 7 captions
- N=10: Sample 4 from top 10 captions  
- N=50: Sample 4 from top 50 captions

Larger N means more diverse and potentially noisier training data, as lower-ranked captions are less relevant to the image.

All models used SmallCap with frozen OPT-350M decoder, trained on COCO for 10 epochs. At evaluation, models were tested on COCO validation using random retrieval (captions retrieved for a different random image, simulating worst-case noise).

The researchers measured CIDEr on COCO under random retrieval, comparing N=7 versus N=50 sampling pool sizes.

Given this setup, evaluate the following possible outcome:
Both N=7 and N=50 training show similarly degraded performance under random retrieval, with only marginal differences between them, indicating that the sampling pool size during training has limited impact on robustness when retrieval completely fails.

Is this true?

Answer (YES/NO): NO